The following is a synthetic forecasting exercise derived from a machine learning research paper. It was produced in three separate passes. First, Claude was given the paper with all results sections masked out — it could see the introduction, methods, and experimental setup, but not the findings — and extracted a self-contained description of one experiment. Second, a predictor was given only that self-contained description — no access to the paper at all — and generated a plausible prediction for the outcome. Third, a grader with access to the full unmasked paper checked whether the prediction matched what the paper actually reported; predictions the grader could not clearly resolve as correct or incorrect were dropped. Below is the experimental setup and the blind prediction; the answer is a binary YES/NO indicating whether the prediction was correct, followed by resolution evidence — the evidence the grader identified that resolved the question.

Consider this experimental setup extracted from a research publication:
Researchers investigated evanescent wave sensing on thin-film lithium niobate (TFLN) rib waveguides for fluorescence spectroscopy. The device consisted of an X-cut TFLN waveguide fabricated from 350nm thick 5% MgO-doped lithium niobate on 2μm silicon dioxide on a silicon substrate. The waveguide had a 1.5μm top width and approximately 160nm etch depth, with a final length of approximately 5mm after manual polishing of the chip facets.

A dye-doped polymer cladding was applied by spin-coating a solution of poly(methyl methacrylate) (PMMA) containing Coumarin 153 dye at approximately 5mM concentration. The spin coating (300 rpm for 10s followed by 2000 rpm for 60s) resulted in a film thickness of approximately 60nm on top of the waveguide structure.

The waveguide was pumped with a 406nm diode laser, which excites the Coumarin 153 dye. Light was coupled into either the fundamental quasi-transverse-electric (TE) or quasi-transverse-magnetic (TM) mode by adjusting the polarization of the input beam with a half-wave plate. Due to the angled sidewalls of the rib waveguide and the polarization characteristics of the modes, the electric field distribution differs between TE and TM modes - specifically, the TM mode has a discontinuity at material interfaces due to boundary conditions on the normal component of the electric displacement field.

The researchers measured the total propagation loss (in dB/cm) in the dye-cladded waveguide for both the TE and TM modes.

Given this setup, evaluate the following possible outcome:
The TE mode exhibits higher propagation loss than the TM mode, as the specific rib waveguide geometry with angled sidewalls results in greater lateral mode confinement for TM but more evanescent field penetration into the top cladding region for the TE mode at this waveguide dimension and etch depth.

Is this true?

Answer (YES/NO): NO